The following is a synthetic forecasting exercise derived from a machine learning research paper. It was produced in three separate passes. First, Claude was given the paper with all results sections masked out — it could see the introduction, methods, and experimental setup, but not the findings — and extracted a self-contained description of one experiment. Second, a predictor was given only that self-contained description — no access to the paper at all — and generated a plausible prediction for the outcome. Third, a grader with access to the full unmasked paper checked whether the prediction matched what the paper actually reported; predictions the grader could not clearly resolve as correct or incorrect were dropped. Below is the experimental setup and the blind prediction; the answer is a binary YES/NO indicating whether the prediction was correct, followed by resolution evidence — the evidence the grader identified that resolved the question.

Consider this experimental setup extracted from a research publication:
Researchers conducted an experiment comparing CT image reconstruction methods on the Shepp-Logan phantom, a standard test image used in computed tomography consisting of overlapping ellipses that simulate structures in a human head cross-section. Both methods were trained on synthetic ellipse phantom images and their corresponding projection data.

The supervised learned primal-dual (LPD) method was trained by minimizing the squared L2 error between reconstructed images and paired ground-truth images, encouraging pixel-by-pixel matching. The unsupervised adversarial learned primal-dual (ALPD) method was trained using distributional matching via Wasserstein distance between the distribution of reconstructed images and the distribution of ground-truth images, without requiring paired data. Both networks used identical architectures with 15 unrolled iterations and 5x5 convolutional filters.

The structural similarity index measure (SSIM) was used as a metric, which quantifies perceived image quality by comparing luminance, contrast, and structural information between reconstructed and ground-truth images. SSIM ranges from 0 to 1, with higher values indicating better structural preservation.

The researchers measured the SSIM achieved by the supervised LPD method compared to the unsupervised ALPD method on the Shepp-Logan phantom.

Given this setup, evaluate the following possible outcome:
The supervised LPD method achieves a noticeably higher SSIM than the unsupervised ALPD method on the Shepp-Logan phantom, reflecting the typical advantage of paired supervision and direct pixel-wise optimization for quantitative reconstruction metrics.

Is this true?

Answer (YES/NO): YES